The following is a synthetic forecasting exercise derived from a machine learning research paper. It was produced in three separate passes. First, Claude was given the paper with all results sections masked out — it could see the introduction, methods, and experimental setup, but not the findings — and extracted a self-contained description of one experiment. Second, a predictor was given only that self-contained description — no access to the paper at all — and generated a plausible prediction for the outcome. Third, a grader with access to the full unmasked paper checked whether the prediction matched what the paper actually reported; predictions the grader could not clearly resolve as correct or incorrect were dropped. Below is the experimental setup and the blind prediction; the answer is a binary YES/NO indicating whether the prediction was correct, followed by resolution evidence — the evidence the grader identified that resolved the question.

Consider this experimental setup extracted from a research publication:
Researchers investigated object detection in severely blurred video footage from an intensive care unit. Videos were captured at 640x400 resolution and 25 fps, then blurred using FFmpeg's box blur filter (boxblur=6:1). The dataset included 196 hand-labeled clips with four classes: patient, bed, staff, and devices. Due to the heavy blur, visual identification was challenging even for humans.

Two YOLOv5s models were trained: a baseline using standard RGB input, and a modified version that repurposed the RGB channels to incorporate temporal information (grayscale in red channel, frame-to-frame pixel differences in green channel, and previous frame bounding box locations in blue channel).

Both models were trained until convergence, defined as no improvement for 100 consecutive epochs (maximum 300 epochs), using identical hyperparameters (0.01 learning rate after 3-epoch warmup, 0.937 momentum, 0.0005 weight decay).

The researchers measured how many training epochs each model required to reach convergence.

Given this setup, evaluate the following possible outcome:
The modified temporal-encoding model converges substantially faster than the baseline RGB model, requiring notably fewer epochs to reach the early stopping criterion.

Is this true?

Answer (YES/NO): YES